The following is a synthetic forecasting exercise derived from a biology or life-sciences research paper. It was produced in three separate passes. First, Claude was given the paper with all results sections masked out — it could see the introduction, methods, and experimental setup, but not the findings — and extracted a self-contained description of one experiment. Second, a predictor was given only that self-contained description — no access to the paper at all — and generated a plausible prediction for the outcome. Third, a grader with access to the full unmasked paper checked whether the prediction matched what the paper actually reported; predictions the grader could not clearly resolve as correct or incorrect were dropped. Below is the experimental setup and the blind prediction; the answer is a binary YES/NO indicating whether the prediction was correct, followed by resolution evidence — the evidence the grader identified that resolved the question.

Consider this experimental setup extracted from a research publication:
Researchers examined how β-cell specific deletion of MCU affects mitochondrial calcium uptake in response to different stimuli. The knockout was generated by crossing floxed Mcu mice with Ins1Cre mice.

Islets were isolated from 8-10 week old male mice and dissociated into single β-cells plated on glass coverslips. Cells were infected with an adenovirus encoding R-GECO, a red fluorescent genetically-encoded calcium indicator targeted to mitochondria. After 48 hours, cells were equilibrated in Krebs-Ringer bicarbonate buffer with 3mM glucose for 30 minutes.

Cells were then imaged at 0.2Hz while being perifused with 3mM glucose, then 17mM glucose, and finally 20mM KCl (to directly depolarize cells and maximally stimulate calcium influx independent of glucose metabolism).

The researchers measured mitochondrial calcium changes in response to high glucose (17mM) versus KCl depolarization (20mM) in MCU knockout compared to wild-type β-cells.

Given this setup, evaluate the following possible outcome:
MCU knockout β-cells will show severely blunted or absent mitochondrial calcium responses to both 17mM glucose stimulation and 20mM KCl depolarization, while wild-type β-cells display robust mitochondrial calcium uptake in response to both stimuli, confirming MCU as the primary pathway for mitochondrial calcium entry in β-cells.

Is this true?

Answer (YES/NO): NO